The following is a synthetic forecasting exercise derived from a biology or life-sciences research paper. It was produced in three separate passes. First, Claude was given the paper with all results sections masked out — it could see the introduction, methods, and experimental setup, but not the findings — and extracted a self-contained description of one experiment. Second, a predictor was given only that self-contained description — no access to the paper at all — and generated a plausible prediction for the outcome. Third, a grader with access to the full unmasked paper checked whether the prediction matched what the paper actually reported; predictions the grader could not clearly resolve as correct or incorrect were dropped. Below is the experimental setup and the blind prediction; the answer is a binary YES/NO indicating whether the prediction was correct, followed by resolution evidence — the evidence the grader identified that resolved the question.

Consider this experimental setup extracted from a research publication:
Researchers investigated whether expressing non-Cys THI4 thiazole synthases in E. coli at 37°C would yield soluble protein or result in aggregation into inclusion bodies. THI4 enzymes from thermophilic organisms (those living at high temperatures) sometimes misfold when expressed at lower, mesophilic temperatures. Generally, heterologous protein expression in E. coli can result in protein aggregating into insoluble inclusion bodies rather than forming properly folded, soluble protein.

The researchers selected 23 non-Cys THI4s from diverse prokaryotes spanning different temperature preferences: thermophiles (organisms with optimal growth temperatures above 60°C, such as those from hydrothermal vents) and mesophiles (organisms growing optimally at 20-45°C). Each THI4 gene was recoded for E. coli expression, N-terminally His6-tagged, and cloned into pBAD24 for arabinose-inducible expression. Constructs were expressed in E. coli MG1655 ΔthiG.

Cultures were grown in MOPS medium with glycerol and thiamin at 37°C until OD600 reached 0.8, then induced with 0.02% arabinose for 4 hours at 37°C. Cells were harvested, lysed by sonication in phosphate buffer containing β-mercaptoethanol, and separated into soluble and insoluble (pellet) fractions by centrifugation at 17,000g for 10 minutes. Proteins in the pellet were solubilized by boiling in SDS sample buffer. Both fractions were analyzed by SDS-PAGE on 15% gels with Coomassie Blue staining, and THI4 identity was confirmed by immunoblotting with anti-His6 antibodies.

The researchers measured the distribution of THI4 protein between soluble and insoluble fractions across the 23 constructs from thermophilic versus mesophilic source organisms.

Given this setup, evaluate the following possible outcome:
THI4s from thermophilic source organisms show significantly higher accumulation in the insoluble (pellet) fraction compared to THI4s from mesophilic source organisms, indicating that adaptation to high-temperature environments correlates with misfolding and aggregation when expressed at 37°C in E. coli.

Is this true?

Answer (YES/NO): NO